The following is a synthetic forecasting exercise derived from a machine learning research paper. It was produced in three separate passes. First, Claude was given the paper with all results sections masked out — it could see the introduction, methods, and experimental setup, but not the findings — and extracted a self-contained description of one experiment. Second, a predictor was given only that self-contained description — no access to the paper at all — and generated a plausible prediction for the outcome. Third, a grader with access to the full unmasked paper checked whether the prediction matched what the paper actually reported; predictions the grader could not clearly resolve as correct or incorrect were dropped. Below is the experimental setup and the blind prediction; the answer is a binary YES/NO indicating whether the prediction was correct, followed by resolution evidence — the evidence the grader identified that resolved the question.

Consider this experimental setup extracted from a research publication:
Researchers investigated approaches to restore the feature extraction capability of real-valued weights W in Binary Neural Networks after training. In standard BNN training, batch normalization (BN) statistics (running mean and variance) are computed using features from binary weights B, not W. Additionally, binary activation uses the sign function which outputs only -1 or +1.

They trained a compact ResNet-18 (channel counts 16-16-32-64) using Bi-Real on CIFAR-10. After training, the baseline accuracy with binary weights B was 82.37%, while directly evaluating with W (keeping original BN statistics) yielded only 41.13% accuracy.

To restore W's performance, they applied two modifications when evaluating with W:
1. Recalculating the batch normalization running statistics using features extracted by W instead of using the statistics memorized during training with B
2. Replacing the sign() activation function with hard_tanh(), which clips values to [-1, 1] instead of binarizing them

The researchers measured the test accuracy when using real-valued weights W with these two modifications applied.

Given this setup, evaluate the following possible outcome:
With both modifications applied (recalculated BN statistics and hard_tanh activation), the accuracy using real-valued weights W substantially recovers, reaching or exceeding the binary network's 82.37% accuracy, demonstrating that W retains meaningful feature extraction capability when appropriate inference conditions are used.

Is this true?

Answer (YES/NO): NO